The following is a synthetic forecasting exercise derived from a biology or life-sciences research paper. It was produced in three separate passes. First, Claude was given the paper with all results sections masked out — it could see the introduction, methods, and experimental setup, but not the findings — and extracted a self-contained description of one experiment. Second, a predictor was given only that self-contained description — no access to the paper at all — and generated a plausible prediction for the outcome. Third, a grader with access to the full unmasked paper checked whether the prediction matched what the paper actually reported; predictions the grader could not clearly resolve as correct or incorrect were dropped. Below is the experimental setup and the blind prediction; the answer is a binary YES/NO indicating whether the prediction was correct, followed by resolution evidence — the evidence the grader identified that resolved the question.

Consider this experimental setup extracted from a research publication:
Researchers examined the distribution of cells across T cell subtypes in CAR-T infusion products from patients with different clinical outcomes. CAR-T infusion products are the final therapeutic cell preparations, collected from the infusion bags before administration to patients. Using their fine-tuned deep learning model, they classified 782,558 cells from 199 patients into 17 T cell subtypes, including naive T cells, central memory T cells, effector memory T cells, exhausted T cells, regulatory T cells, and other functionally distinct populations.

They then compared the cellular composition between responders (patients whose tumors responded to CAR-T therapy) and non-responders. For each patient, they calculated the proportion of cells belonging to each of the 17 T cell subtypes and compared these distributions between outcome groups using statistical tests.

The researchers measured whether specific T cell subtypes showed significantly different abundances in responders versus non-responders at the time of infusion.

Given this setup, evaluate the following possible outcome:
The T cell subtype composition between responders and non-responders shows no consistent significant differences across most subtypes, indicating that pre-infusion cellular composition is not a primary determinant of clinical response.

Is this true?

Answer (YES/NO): YES